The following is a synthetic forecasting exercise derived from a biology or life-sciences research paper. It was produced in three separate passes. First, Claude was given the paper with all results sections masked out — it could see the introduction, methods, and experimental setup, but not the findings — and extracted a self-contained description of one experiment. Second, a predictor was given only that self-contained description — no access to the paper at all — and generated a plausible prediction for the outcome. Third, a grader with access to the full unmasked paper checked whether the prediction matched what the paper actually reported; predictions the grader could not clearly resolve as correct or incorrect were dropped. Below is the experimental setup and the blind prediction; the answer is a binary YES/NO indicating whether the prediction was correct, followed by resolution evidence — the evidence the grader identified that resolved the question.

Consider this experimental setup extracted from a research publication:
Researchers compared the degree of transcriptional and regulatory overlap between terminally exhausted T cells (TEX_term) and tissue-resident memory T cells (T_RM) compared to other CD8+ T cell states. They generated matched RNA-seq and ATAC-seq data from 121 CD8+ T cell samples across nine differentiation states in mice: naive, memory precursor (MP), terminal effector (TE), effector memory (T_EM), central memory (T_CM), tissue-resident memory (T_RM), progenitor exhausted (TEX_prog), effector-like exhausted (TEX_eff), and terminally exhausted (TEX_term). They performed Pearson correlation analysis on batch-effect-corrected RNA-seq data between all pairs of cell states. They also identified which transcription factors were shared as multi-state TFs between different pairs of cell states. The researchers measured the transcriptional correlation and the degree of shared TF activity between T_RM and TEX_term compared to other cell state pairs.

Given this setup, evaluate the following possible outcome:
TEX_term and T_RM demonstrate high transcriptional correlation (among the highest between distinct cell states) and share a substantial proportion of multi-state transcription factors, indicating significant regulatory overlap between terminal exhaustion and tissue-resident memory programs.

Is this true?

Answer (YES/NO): YES